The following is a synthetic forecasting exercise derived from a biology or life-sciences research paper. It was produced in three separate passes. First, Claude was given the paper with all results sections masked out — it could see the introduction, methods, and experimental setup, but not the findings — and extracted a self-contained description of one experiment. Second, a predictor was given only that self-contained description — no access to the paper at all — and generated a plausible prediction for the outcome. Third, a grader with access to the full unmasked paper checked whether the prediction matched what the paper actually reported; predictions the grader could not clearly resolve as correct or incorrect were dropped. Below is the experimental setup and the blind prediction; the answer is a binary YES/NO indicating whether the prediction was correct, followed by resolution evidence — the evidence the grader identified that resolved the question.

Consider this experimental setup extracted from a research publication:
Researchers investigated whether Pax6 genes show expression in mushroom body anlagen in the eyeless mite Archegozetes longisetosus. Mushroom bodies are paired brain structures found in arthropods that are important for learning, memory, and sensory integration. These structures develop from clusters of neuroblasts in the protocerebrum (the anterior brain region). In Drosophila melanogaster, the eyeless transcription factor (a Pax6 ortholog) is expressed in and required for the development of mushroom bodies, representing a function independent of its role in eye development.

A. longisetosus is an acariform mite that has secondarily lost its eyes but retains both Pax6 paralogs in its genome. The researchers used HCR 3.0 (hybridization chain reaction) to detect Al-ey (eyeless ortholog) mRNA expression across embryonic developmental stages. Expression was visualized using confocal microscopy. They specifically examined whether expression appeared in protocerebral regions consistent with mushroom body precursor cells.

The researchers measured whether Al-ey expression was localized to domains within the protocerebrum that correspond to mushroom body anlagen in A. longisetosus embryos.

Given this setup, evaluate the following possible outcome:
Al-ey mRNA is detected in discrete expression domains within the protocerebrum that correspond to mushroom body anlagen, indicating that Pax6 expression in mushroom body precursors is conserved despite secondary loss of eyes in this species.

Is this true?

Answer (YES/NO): YES